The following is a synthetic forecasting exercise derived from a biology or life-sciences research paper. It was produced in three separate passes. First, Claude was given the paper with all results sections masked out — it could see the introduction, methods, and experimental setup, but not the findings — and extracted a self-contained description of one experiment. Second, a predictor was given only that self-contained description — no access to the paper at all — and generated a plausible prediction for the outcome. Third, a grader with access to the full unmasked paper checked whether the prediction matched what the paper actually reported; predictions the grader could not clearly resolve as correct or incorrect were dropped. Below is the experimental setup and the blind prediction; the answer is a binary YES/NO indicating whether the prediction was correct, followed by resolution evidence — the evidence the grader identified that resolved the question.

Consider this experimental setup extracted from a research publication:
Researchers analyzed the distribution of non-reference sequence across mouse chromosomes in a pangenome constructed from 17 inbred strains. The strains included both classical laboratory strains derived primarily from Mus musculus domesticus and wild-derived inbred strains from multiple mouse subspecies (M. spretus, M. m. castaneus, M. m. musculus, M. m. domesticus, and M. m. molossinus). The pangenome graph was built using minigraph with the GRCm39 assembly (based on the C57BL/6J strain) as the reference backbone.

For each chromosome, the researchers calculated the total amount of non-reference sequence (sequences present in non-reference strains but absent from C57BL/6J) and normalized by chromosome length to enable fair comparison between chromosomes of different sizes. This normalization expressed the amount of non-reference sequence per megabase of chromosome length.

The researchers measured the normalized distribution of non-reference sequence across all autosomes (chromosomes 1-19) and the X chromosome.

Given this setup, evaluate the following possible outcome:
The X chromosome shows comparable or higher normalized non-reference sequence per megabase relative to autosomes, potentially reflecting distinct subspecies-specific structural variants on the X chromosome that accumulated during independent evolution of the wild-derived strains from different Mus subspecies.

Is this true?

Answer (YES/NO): YES